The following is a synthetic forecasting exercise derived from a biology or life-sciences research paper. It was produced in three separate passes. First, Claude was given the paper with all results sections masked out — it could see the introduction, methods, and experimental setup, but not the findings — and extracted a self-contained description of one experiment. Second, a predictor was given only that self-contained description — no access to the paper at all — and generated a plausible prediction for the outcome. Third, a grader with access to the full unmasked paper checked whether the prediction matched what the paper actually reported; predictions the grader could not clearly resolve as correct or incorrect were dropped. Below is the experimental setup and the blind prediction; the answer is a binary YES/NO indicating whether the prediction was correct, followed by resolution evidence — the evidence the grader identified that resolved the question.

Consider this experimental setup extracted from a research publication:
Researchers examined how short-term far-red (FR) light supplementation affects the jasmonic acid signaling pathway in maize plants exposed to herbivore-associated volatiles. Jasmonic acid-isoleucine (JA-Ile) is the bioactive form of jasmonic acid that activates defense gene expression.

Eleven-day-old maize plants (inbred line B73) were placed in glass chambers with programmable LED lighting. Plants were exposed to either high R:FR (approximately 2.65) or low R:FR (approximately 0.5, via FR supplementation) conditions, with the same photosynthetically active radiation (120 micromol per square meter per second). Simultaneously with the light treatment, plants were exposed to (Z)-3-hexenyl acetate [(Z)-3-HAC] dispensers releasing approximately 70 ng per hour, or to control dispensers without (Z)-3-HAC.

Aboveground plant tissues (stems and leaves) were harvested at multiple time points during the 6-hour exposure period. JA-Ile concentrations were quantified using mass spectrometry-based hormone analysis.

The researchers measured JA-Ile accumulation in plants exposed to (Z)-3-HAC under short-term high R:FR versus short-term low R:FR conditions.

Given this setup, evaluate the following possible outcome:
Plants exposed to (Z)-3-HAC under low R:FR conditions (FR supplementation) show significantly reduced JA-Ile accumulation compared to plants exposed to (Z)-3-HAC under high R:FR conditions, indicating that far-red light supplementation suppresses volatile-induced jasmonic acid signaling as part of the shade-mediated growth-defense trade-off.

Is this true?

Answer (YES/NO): NO